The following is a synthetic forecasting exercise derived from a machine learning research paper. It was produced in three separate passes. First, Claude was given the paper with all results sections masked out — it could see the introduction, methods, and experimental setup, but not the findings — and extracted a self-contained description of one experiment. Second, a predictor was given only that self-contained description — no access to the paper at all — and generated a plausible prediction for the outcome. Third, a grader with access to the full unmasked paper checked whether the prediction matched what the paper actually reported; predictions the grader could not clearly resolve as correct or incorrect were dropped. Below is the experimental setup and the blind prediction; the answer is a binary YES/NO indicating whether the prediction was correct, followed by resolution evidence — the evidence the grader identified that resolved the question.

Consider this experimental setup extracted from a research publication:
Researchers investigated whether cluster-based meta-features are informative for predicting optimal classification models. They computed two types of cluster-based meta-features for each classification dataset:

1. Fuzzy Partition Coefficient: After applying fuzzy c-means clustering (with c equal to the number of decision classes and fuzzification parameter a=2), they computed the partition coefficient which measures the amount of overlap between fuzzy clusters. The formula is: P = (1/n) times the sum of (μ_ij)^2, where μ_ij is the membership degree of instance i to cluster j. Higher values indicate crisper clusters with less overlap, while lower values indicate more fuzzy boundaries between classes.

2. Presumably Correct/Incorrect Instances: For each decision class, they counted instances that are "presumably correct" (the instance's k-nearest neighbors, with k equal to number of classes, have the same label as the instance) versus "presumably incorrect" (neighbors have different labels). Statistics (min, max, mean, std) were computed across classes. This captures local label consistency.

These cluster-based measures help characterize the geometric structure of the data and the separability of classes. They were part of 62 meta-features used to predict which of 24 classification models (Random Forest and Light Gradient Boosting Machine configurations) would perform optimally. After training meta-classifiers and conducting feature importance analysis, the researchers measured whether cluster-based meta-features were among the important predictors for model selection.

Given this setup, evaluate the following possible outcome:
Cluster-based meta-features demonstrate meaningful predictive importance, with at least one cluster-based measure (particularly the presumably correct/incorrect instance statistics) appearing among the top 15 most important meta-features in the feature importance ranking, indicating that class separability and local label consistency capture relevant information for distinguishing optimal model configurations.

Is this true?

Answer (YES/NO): YES